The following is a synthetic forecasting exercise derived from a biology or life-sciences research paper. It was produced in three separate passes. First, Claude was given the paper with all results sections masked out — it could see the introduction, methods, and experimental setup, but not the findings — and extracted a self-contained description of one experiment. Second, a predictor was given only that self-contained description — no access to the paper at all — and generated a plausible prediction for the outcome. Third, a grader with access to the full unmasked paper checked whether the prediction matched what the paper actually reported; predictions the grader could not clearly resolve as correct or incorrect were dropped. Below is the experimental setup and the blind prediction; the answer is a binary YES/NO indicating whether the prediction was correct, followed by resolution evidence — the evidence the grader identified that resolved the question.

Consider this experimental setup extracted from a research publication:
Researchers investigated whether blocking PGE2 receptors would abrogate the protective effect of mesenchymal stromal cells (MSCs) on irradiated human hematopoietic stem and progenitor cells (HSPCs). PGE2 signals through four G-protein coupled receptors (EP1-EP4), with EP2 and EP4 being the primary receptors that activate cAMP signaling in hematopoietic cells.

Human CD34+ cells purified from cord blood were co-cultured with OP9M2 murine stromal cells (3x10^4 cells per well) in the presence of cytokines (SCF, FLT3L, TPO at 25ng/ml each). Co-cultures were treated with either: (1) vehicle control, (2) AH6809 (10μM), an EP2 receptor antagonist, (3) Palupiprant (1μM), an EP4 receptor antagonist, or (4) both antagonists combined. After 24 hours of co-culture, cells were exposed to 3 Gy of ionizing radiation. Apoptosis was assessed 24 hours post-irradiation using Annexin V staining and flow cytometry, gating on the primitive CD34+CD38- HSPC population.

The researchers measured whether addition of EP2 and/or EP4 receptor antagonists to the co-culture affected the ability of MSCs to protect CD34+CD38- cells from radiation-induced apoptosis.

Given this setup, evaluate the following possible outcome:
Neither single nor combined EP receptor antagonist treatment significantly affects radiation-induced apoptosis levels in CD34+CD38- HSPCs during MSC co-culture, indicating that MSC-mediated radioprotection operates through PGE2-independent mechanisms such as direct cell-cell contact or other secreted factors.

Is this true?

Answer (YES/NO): NO